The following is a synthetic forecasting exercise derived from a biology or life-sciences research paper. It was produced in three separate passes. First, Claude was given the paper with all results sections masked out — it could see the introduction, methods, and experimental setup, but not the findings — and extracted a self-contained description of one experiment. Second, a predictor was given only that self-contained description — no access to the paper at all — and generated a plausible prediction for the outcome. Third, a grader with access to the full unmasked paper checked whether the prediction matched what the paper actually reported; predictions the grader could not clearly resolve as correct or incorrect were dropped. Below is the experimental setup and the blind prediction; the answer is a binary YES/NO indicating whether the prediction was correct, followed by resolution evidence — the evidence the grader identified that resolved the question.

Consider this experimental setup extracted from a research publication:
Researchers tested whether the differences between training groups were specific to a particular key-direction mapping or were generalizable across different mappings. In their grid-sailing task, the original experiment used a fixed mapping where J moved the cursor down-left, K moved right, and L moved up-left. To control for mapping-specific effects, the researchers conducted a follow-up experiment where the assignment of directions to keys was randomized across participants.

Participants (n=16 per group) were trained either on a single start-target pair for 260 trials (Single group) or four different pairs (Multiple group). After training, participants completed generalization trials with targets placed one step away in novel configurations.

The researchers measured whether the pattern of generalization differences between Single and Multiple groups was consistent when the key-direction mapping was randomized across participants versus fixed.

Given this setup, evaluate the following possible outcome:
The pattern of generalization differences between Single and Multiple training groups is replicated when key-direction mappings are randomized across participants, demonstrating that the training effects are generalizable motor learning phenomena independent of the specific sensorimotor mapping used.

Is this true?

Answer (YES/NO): YES